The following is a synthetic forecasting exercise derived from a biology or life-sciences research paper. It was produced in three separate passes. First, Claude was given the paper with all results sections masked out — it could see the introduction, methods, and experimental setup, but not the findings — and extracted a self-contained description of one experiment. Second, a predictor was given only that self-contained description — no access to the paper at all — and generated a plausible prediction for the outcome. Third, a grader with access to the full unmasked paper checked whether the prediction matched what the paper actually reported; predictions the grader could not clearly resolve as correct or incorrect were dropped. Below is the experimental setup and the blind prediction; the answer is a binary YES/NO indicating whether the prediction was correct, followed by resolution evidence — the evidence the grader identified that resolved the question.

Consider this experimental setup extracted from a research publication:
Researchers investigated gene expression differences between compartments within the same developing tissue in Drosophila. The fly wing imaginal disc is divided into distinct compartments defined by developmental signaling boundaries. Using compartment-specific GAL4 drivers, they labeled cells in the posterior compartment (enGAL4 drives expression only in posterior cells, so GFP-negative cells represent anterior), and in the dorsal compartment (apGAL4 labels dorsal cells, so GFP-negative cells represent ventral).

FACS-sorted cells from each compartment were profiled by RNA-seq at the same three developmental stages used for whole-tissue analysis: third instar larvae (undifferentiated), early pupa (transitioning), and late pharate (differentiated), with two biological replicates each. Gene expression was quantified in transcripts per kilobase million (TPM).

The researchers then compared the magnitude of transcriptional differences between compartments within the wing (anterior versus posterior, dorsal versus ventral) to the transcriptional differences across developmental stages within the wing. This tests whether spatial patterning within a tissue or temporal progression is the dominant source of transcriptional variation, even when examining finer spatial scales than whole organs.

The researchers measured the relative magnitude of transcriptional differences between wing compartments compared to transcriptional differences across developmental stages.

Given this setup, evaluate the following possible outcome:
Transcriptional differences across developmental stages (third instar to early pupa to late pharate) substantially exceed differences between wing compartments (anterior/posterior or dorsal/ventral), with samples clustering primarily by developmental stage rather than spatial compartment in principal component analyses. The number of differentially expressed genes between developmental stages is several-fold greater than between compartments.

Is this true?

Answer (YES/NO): YES